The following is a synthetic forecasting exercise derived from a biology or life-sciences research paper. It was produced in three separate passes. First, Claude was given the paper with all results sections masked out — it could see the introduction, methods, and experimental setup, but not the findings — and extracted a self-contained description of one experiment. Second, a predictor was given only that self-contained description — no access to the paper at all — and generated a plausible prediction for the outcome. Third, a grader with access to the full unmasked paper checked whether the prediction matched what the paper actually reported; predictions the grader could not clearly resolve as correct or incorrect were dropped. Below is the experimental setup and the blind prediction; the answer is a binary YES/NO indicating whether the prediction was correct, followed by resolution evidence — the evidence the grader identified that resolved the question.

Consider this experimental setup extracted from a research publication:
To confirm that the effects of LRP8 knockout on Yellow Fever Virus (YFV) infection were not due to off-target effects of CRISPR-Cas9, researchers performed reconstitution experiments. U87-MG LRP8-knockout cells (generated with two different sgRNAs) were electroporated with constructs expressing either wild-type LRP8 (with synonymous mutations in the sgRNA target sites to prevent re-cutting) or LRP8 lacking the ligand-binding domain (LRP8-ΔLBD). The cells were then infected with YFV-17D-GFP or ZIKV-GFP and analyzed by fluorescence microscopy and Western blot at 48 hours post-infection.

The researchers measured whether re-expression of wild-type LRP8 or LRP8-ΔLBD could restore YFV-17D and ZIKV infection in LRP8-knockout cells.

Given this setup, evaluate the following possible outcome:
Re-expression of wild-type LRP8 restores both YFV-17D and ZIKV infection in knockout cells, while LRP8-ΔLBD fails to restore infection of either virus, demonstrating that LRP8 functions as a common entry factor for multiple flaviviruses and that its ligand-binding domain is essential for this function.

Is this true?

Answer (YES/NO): NO